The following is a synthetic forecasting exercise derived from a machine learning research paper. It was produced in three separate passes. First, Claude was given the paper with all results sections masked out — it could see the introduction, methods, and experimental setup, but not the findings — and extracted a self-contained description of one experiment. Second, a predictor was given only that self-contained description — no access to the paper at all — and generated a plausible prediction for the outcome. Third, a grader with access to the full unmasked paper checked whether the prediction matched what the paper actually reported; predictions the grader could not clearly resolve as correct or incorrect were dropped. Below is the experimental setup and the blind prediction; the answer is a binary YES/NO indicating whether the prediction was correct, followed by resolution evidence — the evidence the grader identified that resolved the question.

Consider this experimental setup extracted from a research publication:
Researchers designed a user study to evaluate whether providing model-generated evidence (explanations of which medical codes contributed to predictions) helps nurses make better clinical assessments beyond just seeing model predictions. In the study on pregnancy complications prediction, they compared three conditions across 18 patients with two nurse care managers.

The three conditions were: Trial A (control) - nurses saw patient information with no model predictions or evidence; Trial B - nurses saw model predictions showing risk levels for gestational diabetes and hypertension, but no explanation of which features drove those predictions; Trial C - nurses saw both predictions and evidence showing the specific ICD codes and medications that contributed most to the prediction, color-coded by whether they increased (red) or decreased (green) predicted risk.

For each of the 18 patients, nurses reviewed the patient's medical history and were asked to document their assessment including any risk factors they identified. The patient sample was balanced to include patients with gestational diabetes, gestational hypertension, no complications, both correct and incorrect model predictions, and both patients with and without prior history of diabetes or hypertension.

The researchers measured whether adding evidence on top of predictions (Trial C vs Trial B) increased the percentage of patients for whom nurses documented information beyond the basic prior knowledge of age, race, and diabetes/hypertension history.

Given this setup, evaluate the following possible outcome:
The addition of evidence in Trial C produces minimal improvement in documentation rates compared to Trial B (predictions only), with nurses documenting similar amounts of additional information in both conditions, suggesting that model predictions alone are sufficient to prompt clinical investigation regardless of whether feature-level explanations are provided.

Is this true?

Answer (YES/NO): NO